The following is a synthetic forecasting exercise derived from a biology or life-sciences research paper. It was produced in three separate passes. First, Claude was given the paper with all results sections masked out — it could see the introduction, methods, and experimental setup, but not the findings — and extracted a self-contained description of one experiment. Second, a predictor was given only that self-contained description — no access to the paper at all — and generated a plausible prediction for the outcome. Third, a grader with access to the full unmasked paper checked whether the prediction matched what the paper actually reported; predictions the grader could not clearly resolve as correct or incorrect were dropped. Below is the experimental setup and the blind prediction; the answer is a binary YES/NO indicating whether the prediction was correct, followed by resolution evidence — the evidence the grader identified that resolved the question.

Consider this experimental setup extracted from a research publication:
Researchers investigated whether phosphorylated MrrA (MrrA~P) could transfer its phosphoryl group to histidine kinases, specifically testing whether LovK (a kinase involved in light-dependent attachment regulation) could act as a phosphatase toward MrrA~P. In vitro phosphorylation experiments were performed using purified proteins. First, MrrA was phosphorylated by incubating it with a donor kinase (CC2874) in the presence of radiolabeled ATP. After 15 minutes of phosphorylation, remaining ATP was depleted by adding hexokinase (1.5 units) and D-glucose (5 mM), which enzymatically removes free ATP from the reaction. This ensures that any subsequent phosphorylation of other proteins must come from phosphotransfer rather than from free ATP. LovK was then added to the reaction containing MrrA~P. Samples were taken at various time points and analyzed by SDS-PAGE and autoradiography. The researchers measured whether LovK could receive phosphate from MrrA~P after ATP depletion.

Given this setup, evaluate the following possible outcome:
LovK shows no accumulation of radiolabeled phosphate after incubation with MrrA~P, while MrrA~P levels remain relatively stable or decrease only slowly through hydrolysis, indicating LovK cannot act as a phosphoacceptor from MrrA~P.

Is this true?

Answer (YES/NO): NO